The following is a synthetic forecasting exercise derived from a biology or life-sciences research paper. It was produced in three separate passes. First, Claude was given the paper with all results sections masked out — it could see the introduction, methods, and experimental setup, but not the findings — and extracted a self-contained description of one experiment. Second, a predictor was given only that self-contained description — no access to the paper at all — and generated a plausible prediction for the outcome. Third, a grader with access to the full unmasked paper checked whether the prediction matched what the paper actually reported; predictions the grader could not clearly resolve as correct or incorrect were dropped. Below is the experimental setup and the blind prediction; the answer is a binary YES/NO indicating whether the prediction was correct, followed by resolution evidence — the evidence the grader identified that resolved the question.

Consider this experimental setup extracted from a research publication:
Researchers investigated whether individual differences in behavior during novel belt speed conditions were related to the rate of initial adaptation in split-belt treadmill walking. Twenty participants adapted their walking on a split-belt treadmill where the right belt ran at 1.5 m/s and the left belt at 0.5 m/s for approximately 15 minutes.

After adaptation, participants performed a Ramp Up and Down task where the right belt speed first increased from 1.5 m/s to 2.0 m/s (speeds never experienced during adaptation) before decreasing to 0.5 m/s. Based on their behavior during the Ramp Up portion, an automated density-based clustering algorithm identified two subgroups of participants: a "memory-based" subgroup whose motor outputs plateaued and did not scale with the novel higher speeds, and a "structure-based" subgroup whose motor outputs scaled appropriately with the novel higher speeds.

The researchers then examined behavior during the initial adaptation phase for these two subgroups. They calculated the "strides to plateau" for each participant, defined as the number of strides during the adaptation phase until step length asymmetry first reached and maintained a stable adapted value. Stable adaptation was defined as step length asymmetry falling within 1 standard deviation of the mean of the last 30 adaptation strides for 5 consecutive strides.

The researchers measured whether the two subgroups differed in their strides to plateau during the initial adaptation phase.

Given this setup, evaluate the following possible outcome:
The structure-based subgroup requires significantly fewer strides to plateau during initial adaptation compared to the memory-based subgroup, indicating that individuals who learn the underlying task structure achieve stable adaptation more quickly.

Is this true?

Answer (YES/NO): NO